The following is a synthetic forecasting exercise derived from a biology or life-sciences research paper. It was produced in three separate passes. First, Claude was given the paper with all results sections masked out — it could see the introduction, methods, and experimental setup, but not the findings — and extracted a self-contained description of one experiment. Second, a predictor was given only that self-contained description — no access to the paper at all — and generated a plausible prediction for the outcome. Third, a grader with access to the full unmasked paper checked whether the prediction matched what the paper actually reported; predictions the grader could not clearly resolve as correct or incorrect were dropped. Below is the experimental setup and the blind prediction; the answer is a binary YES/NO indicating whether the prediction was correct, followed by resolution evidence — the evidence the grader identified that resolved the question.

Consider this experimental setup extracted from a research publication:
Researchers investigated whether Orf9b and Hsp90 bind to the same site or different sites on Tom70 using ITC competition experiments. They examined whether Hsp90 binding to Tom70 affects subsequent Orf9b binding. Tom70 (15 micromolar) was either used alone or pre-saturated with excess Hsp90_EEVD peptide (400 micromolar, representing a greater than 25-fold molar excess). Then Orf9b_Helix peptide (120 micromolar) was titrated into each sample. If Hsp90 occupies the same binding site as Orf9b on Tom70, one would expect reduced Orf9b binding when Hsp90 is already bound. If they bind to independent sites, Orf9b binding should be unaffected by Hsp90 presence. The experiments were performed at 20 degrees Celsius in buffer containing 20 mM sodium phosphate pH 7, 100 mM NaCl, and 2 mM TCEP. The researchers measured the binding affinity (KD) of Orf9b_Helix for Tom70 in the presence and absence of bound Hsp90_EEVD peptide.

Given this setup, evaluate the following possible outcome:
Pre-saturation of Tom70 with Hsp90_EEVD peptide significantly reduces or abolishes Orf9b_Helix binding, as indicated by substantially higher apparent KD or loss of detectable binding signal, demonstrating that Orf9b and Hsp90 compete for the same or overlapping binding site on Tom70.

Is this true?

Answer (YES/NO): NO